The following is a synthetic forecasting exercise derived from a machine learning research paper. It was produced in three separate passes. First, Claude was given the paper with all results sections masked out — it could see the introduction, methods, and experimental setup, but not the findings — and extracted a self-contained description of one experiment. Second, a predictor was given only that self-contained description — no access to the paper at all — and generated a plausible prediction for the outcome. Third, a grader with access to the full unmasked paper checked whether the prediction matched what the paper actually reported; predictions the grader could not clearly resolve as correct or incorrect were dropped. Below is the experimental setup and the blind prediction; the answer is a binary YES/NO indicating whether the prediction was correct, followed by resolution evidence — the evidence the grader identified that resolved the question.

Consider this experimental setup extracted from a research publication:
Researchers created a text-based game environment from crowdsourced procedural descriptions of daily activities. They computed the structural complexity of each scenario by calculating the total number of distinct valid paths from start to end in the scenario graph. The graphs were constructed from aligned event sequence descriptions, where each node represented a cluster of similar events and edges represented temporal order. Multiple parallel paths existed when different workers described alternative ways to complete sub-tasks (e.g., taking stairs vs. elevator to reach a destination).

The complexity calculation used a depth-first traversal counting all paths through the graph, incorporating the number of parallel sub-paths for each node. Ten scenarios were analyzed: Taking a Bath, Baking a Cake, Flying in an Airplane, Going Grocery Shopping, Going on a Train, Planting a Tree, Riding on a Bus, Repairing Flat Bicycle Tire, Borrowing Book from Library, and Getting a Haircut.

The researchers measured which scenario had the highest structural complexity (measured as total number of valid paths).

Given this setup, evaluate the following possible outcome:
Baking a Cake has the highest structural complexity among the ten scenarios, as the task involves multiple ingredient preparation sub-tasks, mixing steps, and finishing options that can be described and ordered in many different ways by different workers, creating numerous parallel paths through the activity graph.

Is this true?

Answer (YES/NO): NO